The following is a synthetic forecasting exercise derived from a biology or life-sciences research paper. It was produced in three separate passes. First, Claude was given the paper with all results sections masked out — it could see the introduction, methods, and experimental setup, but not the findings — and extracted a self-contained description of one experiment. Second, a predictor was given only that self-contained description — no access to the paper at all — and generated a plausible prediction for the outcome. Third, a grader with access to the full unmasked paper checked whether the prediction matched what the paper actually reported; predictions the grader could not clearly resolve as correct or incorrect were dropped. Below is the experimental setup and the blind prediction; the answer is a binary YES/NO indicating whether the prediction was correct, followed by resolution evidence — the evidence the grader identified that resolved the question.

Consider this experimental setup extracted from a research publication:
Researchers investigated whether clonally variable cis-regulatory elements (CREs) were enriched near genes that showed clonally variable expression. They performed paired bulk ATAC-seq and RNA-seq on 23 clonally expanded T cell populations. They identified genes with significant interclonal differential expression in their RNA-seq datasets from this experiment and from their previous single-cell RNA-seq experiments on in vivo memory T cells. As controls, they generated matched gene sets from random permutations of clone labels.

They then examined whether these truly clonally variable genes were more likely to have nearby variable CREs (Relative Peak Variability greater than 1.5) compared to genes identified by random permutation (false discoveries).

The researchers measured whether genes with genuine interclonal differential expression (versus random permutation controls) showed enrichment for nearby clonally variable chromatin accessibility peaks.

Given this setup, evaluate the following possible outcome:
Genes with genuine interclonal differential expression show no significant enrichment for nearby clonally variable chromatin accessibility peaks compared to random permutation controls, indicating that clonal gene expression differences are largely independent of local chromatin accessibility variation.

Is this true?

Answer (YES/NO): NO